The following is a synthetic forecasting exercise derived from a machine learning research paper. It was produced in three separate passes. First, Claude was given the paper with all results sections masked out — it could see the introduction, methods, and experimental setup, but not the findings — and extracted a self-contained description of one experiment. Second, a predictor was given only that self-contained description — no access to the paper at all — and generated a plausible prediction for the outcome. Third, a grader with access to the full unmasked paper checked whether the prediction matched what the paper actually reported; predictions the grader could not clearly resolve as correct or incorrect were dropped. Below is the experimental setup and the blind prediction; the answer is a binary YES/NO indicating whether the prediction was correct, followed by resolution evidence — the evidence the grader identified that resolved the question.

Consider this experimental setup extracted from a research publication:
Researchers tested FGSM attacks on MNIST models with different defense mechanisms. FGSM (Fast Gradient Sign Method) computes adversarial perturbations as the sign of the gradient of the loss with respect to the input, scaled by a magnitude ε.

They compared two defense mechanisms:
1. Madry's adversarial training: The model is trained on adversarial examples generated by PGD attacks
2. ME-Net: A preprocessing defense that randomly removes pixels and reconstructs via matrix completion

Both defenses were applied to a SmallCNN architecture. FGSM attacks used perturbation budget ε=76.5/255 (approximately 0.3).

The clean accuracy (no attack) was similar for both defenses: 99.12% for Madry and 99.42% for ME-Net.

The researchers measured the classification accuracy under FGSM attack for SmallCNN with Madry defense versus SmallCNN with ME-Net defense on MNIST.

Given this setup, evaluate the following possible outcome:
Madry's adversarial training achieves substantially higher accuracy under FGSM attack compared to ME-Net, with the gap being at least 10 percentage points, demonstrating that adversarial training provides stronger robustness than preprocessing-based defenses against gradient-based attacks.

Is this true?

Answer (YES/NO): YES